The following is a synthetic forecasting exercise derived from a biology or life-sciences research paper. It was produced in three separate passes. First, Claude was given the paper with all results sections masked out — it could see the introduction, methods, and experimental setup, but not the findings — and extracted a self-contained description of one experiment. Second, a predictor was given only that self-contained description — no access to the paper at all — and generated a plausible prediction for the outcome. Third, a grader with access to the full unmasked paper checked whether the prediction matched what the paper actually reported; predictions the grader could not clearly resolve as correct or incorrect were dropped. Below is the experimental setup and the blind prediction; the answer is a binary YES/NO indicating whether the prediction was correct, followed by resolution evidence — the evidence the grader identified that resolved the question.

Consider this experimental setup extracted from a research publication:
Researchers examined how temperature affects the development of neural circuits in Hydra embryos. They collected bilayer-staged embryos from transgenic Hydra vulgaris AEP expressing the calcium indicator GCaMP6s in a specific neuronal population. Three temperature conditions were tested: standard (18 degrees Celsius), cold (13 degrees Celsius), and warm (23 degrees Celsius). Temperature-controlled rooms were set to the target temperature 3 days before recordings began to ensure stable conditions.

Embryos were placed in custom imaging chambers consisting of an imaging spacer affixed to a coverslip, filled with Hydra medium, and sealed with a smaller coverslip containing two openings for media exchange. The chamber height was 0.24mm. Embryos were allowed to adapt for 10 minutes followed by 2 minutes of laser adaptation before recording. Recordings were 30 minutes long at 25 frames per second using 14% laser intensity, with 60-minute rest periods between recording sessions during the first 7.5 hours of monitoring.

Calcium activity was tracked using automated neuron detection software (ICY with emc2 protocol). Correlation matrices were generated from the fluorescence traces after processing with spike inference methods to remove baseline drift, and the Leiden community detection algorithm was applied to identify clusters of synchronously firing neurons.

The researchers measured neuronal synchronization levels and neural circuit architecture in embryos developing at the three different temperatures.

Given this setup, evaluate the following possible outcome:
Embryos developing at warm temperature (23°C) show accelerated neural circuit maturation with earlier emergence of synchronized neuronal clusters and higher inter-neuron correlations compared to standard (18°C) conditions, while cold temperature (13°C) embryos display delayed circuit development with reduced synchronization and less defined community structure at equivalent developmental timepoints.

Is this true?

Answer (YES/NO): NO